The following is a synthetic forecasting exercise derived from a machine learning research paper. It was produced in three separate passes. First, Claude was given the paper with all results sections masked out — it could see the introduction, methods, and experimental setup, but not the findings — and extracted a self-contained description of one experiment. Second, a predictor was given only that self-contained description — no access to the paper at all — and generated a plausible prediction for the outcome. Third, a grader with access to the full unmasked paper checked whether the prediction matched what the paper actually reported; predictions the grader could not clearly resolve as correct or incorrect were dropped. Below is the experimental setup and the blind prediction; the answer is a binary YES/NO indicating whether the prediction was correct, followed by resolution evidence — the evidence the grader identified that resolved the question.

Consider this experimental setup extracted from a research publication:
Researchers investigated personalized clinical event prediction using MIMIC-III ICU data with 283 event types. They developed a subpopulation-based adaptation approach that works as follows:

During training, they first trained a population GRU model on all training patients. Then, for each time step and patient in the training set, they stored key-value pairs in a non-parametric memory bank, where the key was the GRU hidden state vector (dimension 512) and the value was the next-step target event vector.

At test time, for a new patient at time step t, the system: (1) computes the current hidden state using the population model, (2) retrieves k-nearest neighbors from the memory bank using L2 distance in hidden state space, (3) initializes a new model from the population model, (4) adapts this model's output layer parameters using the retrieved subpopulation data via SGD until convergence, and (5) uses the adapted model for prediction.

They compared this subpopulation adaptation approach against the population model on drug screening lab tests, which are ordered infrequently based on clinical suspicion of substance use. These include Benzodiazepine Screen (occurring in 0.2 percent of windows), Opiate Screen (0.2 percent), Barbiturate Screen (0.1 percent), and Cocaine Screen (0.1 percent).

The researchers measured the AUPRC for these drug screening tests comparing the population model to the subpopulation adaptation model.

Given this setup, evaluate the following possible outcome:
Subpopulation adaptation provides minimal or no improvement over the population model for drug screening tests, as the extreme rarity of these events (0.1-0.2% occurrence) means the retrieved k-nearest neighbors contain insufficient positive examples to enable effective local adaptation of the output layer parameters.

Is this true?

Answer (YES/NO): NO